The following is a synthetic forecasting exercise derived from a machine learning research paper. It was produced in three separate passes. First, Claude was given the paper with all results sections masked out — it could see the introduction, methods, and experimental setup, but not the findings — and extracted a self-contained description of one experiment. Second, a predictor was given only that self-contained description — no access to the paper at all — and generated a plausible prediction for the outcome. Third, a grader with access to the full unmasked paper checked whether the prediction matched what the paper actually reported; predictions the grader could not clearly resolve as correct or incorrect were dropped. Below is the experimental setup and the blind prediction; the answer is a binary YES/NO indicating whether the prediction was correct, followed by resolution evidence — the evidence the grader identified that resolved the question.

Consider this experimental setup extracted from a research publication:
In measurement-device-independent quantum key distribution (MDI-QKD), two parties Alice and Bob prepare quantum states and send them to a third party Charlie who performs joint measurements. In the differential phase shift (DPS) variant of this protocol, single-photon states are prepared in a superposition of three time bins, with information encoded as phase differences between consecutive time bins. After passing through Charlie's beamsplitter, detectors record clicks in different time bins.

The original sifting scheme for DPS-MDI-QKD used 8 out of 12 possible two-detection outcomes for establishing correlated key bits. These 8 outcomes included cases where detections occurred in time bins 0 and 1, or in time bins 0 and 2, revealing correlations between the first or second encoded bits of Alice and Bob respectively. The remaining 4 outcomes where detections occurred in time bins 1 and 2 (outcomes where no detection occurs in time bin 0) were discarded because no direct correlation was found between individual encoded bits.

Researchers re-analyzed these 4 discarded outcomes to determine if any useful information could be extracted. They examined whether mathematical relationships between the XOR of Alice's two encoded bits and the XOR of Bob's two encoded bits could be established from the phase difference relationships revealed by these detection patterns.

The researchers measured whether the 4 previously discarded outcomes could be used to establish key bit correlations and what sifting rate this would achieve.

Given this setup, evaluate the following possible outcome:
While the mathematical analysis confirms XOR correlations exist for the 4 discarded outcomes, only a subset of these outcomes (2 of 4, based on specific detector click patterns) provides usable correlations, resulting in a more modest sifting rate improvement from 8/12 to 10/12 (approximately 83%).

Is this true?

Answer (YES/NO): NO